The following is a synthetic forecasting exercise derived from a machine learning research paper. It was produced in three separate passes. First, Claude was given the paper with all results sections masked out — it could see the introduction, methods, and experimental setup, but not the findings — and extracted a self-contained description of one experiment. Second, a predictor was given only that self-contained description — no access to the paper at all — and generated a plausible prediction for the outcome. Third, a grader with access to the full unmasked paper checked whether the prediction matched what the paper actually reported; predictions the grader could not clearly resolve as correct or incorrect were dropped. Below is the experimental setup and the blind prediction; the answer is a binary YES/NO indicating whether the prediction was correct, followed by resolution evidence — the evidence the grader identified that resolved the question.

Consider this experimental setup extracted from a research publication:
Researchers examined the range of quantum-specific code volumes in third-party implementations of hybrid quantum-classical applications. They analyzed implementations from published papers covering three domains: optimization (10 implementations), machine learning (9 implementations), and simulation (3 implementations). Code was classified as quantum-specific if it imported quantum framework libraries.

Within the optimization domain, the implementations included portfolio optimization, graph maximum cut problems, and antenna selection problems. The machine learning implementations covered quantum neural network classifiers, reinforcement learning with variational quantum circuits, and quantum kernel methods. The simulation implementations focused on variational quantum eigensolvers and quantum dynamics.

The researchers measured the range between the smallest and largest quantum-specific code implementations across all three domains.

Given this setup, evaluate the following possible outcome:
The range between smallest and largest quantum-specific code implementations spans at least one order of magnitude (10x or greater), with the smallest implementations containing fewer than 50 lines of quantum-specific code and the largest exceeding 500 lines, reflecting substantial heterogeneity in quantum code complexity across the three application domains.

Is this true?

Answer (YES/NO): NO